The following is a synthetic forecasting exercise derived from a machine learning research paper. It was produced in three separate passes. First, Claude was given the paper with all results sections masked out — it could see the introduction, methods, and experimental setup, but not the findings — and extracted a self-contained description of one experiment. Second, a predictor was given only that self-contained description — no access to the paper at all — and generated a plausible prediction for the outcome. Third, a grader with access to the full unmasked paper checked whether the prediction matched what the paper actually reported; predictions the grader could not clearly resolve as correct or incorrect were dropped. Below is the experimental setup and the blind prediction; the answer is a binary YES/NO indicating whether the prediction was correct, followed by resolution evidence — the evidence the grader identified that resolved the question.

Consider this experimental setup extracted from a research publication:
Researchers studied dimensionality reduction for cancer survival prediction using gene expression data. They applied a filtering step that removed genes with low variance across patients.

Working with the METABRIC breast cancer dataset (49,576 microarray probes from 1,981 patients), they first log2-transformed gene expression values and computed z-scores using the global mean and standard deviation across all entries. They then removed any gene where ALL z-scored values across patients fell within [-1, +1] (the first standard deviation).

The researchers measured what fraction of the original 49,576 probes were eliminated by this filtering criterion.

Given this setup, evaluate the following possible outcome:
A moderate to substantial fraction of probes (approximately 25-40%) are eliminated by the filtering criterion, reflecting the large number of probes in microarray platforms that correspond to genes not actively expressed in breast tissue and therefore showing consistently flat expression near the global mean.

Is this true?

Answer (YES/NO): NO